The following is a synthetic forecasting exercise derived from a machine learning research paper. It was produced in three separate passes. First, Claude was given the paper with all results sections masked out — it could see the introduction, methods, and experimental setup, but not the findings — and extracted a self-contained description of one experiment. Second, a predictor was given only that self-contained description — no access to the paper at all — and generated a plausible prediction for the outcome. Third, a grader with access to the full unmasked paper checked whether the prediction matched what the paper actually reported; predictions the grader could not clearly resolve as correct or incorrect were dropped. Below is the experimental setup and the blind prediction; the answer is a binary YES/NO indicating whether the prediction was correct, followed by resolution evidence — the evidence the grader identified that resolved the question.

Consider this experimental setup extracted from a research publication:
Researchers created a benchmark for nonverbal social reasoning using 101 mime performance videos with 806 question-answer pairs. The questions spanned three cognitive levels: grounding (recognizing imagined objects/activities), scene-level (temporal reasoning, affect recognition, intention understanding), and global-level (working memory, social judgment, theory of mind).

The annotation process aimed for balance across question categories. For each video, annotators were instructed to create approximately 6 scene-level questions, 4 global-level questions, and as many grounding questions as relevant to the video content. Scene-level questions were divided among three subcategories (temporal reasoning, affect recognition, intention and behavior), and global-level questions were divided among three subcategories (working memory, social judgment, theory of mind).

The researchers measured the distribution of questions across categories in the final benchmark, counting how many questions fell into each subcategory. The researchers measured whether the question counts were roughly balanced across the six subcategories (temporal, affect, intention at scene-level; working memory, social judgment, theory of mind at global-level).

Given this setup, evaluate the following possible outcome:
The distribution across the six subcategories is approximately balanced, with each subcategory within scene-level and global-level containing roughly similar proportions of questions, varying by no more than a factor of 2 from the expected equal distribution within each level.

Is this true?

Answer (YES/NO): YES